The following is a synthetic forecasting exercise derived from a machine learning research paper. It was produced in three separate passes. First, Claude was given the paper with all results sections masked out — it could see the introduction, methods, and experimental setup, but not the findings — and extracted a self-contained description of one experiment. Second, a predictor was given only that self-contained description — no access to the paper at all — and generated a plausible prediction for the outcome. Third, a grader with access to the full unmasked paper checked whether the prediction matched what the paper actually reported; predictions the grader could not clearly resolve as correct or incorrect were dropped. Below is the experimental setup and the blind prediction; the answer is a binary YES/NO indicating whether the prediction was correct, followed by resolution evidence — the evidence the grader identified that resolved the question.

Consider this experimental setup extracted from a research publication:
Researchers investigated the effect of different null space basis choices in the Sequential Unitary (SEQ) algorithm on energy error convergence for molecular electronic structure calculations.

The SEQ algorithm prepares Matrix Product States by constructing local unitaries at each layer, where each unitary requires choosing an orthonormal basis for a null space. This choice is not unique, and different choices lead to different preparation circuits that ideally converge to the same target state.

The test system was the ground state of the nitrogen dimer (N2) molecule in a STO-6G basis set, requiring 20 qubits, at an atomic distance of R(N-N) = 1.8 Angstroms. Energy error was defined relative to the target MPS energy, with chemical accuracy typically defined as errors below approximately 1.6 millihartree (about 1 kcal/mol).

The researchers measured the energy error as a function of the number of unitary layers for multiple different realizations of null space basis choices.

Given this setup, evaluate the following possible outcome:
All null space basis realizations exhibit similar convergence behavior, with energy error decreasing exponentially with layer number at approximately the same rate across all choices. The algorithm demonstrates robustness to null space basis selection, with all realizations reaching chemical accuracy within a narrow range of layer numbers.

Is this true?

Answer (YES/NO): NO